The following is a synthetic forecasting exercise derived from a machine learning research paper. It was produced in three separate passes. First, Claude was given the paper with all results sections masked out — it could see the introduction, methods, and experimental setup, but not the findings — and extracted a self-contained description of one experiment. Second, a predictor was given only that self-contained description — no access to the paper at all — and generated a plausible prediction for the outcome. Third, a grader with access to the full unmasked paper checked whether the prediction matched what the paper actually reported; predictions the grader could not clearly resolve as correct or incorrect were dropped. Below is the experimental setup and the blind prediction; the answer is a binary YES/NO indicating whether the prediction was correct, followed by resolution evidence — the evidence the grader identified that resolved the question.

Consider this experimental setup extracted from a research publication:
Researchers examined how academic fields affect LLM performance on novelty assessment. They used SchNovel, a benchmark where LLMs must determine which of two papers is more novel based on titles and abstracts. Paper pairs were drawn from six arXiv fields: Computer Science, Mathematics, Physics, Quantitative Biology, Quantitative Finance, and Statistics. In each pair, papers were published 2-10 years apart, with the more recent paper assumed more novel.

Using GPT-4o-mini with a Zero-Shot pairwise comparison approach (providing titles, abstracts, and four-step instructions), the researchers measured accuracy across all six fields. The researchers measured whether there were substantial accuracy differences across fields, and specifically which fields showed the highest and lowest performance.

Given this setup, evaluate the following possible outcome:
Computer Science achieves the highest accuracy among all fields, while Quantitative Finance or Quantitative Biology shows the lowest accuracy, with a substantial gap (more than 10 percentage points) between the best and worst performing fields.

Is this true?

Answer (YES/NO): NO